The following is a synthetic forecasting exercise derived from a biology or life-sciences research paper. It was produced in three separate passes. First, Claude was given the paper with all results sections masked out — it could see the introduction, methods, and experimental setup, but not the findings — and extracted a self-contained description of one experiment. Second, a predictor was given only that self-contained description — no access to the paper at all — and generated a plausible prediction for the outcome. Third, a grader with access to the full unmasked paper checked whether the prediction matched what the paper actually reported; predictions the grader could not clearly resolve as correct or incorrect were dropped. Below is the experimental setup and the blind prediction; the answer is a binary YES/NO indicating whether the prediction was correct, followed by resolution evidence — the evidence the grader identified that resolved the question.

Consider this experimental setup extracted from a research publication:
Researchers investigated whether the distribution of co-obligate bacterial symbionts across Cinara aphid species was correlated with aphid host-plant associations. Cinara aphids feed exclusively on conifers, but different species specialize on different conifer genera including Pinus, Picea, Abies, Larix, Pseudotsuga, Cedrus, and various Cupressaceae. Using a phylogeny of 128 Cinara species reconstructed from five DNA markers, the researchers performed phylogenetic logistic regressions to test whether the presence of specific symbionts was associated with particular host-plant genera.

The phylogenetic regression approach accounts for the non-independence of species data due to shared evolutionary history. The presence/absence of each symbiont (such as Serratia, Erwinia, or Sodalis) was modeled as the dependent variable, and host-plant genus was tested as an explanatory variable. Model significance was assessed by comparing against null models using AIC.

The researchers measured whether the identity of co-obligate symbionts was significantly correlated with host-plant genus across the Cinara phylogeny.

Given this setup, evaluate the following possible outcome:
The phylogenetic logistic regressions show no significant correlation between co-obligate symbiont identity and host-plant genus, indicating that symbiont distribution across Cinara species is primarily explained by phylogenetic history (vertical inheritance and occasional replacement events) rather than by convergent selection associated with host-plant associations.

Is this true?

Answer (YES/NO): YES